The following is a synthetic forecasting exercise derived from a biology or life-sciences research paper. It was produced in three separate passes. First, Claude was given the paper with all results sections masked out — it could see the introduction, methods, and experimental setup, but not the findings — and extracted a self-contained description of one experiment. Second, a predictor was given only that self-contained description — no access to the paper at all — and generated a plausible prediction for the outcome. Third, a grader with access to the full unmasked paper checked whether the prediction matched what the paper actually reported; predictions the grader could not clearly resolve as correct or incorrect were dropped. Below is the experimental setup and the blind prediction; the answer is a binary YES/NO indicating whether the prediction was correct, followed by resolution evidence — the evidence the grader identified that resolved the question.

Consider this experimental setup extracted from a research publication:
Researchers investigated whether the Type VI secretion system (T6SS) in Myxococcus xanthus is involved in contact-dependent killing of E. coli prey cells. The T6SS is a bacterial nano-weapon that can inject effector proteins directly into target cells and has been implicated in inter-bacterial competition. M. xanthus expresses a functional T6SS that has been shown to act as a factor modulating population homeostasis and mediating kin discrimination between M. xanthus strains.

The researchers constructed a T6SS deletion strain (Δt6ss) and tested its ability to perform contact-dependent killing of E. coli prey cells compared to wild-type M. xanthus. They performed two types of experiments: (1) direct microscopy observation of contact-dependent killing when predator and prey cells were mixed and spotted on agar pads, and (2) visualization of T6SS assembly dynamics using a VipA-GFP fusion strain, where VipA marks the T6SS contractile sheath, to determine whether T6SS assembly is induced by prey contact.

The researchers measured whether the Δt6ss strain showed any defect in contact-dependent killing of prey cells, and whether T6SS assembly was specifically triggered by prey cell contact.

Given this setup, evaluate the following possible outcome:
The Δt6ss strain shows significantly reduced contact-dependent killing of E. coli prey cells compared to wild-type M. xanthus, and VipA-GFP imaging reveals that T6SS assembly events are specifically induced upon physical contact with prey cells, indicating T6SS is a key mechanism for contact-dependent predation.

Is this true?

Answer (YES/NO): NO